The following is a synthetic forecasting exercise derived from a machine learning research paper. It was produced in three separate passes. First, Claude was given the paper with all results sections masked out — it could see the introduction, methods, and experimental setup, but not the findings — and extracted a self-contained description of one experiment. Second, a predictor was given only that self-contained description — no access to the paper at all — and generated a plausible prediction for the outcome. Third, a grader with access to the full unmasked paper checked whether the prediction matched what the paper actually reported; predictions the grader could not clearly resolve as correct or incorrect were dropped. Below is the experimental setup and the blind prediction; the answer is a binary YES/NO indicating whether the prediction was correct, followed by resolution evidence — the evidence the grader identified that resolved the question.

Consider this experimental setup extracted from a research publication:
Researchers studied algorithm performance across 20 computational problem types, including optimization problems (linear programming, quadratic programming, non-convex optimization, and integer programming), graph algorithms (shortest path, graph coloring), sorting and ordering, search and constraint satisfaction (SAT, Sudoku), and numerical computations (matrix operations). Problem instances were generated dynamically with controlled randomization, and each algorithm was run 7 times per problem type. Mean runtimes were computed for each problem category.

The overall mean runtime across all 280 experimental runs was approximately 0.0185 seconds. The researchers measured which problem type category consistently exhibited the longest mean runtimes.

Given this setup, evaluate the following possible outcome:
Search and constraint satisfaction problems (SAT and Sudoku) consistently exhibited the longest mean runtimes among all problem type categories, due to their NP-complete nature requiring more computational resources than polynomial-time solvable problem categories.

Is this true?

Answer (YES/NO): NO